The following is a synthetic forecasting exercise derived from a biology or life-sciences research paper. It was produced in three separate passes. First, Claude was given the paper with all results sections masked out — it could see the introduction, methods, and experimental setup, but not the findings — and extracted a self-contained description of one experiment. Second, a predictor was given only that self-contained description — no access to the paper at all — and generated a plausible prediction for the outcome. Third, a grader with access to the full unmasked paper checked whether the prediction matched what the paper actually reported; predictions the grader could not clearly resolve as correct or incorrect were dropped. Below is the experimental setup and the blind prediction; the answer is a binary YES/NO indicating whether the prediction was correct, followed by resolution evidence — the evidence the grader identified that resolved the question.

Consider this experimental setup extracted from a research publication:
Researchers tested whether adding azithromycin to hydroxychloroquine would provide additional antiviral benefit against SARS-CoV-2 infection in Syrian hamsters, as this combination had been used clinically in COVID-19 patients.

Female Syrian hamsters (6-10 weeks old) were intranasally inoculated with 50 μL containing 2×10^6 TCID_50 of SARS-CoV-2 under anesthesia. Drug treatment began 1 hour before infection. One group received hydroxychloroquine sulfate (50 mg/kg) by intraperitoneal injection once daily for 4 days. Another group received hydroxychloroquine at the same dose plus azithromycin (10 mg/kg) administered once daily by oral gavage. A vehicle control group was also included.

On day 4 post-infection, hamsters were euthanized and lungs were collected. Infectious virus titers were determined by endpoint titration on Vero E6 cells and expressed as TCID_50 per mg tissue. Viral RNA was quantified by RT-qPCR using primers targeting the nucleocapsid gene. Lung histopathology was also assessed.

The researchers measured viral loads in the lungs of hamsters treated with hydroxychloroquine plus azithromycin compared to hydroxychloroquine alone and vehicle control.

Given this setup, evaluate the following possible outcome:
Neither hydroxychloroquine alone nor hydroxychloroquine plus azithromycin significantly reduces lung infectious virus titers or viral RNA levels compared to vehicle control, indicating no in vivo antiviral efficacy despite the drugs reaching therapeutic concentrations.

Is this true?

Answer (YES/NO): YES